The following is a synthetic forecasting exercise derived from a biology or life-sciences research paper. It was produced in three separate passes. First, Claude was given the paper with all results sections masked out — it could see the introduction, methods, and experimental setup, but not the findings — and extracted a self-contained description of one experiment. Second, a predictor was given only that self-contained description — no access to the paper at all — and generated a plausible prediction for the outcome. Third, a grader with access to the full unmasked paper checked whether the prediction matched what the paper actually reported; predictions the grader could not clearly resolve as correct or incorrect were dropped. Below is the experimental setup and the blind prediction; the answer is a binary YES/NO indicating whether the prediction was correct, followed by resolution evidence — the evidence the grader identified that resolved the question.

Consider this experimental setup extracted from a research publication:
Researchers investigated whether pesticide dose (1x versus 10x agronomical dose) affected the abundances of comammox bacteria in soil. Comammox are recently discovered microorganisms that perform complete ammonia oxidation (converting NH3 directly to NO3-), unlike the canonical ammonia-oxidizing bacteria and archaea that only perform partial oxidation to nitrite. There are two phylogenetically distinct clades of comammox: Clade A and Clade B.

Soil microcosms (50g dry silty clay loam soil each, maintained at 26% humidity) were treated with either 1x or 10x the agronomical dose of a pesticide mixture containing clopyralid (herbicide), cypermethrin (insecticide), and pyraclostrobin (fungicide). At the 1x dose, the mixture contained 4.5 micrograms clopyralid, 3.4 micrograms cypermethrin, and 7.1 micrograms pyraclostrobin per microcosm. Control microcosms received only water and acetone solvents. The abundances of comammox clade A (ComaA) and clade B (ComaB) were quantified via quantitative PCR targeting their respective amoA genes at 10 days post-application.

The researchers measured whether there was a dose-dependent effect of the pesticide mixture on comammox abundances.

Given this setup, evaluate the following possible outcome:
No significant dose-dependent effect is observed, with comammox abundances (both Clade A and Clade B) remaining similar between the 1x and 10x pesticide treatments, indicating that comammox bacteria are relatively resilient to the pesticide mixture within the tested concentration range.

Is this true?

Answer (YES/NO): YES